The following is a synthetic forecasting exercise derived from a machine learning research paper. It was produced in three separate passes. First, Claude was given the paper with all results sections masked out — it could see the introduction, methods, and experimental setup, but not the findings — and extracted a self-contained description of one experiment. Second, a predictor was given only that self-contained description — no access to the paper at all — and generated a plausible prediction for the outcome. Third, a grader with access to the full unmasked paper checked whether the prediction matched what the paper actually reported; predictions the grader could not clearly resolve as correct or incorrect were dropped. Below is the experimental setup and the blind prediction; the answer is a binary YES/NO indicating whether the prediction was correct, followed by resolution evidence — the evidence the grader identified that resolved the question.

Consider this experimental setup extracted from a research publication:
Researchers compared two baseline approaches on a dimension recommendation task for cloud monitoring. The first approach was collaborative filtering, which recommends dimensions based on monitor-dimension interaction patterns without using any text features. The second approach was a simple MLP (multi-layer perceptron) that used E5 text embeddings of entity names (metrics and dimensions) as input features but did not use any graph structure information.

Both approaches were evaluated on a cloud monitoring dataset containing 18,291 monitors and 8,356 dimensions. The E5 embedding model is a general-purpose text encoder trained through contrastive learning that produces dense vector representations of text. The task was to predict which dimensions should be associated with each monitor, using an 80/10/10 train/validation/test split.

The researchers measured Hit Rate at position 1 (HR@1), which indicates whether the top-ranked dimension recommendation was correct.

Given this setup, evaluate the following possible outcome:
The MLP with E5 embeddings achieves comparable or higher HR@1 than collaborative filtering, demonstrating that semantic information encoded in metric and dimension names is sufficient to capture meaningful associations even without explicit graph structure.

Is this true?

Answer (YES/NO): YES